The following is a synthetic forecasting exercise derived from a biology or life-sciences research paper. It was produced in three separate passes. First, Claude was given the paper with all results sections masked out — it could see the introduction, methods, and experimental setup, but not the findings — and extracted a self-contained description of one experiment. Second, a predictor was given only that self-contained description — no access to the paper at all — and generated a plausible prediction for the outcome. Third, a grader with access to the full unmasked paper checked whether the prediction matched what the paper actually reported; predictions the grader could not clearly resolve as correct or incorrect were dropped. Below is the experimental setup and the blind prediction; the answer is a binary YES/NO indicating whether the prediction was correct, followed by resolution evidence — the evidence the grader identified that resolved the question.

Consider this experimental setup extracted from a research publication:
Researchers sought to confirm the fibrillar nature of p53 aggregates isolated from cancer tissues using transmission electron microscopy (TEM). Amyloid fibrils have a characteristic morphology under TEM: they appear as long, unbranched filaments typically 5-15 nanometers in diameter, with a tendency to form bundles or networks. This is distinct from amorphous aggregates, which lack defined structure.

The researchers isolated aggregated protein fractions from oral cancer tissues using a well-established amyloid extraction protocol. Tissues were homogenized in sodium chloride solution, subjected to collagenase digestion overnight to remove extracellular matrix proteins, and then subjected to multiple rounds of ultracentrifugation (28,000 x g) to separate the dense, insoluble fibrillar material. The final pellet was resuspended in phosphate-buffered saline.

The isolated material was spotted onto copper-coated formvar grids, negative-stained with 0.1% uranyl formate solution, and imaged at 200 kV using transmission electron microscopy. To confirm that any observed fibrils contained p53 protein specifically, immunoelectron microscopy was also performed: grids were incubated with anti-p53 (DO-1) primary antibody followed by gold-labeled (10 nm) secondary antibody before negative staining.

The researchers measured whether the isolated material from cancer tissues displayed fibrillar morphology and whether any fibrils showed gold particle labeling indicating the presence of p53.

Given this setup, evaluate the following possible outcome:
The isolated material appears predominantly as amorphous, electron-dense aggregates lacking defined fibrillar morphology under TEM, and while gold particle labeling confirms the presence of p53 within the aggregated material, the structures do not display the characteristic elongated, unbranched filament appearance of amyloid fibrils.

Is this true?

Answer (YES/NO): NO